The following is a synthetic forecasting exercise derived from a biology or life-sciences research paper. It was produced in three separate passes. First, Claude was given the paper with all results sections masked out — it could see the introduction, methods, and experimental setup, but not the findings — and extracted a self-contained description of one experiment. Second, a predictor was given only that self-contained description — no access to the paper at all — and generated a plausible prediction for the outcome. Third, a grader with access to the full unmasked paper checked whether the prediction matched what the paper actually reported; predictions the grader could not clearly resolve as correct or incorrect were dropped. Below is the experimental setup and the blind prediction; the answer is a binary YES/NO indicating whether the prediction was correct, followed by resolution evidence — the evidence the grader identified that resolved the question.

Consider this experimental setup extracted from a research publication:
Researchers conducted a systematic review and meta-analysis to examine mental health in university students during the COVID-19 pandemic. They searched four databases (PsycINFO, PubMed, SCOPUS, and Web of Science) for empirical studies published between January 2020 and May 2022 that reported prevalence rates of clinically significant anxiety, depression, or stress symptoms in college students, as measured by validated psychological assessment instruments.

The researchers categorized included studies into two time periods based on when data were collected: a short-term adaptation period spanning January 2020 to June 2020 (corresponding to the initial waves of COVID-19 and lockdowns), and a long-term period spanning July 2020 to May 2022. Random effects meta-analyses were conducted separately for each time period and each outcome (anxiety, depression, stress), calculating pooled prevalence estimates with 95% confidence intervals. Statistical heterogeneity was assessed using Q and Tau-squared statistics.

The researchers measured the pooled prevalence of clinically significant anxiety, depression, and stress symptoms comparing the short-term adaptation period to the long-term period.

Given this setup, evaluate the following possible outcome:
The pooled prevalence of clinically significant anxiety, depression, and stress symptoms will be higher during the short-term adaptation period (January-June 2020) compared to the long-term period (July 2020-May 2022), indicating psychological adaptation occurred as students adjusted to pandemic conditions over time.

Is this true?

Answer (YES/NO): NO